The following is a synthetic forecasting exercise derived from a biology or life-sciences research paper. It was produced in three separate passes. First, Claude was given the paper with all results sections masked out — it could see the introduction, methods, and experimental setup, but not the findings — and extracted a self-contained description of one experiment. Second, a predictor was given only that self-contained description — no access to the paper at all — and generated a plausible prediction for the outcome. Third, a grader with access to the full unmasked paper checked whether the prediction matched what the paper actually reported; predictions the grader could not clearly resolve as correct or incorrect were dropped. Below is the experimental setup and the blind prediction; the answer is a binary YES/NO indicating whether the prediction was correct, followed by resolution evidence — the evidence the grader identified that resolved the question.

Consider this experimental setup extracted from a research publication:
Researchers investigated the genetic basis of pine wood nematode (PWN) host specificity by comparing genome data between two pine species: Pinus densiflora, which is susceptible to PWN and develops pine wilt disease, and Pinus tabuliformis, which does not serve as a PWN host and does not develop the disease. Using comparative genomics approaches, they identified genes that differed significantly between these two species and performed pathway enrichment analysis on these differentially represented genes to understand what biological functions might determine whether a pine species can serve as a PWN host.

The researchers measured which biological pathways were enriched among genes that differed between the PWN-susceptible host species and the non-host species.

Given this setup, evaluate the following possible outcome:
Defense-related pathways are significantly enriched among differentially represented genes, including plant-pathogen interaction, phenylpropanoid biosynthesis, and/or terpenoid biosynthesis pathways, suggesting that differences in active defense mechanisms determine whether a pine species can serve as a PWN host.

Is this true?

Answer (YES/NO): YES